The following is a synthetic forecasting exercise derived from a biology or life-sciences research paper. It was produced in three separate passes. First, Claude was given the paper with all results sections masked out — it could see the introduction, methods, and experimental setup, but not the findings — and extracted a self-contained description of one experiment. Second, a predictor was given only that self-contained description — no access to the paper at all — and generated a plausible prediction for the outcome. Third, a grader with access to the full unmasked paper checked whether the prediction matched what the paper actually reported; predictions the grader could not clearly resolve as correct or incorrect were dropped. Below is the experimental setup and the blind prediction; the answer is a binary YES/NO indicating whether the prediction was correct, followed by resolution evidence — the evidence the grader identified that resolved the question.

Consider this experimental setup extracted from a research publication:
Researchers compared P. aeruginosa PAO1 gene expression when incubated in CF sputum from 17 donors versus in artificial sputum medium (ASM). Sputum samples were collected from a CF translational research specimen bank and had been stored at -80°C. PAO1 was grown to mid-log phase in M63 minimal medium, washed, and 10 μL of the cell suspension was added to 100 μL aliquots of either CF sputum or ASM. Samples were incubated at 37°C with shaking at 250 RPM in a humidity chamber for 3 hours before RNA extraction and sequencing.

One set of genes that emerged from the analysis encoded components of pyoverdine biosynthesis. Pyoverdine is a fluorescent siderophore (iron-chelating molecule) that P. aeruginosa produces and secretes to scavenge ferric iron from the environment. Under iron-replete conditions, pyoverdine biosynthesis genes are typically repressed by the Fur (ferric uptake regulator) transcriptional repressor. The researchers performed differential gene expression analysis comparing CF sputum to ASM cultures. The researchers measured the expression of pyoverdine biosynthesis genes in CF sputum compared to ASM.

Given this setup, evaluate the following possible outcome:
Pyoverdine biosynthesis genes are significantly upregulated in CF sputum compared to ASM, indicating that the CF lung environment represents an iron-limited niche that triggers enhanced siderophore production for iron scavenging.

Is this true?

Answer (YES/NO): YES